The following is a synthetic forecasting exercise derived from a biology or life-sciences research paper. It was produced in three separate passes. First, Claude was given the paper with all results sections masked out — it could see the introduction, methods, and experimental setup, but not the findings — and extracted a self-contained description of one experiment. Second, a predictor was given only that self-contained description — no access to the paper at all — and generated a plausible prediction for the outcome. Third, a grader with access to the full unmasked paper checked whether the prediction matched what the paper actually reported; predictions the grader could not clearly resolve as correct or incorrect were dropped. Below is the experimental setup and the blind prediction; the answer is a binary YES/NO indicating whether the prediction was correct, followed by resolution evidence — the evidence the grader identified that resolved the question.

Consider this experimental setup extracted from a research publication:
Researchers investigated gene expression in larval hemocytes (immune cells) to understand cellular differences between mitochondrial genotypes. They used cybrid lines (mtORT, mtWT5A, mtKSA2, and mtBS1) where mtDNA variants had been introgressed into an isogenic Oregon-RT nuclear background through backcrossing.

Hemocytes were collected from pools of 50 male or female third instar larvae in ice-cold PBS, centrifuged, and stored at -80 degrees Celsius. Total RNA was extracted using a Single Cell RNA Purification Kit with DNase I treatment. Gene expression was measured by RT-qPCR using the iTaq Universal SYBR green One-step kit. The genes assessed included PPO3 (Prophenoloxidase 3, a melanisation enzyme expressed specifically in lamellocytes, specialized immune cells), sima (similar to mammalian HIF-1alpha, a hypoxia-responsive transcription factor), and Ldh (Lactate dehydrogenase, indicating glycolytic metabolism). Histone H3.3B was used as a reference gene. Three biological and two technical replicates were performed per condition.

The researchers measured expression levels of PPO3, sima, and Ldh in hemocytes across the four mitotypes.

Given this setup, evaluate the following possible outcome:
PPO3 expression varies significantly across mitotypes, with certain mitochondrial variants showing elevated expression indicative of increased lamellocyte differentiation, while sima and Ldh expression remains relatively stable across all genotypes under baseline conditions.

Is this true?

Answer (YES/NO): NO